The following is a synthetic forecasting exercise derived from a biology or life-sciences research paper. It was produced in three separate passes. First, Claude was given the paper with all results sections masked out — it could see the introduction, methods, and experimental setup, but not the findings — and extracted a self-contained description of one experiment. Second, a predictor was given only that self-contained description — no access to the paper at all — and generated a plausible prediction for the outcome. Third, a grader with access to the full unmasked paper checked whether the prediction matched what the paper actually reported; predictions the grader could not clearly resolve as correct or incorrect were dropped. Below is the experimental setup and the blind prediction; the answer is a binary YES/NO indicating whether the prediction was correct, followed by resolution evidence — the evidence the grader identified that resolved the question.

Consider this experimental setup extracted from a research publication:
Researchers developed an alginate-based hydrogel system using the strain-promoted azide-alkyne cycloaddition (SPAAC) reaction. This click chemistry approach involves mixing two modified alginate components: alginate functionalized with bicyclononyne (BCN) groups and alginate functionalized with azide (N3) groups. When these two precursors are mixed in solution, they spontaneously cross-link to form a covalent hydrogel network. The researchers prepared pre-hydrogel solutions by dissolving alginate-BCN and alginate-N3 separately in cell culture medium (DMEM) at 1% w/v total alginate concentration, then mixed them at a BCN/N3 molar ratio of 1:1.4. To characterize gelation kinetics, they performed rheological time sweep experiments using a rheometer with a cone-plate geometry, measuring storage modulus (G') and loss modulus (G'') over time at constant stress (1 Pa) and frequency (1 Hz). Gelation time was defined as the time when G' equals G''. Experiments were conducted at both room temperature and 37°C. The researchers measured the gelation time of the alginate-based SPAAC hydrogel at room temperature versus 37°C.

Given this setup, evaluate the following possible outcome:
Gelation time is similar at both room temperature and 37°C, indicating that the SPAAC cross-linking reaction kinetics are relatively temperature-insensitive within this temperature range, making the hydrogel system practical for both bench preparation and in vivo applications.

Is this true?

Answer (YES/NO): NO